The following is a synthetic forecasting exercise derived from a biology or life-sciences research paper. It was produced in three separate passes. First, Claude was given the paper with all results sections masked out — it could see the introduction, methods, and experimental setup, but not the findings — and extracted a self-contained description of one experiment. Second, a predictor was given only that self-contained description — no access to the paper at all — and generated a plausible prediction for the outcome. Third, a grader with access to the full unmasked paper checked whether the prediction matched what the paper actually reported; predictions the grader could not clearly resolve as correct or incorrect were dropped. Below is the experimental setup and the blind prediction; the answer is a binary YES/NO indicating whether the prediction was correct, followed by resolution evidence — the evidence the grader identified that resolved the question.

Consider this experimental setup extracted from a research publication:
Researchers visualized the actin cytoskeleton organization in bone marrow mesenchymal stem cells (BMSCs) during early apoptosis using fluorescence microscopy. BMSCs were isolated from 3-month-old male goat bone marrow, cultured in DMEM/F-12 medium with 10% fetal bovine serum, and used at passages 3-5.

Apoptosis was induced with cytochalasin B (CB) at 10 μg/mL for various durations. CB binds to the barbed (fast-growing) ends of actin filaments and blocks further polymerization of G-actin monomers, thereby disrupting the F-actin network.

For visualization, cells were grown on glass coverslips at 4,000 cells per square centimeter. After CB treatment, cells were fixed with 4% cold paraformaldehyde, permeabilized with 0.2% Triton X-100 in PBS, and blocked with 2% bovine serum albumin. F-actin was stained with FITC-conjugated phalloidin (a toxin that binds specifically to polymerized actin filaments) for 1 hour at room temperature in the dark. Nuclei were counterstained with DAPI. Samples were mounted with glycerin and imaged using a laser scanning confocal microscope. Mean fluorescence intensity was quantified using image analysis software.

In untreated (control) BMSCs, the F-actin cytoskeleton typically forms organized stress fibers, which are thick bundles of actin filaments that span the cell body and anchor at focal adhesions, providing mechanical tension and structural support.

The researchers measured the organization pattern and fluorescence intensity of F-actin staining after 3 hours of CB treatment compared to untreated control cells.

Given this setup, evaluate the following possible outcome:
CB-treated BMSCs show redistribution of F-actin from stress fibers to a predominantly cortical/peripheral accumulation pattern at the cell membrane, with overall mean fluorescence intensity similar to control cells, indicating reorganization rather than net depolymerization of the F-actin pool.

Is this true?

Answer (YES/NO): NO